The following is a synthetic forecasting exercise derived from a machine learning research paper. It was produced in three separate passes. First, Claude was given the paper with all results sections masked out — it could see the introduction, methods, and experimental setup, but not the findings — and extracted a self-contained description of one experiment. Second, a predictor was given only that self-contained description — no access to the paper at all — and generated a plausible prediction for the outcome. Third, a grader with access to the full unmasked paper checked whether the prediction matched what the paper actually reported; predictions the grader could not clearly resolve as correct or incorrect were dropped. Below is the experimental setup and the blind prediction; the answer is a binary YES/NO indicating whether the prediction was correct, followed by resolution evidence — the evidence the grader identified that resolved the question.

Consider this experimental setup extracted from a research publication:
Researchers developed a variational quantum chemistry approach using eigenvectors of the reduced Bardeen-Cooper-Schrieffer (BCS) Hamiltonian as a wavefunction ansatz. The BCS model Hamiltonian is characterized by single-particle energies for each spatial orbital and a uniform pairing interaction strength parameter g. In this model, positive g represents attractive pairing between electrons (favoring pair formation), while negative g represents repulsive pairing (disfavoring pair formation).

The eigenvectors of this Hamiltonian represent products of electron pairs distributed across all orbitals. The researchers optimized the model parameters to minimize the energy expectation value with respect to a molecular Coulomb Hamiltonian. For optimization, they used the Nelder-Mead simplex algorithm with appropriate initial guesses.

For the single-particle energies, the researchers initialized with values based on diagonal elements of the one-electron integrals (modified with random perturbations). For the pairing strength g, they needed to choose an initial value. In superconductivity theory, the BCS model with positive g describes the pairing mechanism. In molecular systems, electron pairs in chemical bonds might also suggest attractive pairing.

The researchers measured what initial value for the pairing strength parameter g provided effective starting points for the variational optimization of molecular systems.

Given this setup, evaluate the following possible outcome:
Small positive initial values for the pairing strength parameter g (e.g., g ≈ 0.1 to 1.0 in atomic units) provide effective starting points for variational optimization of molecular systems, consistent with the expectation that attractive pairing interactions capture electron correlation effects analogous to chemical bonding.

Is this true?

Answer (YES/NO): NO